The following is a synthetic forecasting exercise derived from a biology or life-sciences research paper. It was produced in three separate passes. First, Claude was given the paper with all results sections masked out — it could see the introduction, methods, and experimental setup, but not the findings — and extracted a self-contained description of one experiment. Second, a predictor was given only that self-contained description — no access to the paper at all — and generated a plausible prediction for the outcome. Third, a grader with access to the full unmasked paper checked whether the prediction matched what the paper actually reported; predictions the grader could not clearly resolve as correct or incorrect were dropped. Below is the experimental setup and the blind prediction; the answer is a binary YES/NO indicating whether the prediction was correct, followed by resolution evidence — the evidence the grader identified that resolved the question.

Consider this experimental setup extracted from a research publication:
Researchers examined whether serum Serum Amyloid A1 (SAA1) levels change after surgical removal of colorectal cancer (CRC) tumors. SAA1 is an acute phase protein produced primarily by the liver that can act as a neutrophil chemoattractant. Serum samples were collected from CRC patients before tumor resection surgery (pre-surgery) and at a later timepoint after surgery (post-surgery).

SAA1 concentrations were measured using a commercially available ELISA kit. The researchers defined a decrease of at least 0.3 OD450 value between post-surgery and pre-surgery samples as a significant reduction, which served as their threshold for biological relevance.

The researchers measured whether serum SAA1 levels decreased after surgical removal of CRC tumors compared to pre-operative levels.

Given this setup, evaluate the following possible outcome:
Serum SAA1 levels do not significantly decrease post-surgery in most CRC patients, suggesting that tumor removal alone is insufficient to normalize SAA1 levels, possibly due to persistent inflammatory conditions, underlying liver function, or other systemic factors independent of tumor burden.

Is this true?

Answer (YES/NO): NO